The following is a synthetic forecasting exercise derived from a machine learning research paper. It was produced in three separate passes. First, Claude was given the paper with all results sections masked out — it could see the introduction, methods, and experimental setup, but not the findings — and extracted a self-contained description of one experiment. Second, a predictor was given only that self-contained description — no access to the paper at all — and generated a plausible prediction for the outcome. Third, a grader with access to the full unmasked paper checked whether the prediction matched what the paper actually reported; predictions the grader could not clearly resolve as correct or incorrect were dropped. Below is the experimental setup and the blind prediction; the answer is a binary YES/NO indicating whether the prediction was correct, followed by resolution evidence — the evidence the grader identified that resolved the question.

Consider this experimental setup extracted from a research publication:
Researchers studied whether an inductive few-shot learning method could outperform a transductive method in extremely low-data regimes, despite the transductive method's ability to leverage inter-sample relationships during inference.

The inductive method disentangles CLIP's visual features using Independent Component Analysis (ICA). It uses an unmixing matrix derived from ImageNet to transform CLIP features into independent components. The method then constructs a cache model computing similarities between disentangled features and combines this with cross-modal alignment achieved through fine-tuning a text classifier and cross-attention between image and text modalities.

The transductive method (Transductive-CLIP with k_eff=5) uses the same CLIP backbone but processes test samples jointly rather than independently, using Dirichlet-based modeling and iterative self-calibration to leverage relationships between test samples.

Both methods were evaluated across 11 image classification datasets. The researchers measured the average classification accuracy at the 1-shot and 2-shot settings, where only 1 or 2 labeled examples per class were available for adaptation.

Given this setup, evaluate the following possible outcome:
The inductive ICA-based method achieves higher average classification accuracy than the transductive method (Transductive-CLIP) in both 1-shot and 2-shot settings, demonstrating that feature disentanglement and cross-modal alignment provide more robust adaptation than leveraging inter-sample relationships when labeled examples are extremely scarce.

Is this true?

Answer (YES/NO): YES